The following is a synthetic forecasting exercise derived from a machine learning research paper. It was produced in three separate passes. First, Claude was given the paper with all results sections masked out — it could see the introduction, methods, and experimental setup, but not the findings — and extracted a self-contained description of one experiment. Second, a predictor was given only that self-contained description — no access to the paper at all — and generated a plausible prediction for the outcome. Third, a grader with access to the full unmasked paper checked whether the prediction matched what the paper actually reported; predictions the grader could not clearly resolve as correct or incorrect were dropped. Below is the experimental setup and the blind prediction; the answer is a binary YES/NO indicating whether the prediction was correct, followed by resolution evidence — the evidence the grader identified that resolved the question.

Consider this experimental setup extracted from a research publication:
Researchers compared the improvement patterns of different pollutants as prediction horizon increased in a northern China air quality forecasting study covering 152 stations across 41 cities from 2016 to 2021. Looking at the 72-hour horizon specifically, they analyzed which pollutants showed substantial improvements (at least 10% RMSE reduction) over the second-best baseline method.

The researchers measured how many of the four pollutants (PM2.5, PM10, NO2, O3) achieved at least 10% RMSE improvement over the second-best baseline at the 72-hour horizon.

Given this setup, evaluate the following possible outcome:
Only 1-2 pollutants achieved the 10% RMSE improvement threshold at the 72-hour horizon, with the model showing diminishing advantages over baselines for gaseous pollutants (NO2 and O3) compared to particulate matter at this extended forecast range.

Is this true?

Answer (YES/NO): NO